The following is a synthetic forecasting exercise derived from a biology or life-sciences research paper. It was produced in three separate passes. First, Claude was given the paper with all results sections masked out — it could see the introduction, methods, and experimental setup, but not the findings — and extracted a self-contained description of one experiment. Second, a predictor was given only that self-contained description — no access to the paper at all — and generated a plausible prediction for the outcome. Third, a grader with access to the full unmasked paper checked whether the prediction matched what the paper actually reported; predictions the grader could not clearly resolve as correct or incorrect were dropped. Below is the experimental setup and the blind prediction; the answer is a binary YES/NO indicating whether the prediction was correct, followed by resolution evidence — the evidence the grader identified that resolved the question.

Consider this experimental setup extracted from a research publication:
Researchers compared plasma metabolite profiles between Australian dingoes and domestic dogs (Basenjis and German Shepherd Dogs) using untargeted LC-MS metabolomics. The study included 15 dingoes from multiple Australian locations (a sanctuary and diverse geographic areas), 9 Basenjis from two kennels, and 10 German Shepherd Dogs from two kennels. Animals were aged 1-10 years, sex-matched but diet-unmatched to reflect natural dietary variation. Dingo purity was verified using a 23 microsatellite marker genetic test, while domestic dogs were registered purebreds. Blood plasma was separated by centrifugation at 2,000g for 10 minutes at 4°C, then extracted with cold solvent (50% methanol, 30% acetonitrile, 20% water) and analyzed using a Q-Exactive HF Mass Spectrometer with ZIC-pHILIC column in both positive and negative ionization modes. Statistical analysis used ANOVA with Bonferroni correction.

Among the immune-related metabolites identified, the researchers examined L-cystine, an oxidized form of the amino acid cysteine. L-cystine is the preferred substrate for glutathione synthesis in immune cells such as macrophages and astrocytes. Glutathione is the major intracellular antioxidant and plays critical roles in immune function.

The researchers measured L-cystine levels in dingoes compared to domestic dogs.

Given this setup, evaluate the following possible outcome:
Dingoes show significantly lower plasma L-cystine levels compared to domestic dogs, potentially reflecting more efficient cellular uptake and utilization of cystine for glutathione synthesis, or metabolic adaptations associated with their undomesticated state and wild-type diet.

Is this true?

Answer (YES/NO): YES